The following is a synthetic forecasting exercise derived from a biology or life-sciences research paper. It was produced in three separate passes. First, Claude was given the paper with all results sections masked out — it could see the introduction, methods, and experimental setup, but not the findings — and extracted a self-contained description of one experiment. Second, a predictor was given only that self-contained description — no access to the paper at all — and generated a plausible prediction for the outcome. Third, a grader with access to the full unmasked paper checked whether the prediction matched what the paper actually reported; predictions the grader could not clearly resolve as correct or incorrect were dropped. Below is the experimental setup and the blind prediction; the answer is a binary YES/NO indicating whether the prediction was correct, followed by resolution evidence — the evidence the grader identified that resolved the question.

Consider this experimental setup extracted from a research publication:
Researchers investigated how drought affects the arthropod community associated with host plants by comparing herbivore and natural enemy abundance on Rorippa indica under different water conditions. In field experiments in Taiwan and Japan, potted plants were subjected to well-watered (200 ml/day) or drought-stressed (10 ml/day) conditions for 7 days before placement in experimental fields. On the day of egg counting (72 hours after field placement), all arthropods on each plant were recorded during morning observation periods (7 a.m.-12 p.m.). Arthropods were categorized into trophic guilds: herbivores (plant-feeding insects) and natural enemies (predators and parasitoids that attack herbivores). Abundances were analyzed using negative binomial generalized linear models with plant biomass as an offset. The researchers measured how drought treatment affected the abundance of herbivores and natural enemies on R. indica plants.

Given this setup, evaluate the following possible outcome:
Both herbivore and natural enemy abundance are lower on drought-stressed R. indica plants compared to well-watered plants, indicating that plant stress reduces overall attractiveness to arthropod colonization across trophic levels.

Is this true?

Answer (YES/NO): YES